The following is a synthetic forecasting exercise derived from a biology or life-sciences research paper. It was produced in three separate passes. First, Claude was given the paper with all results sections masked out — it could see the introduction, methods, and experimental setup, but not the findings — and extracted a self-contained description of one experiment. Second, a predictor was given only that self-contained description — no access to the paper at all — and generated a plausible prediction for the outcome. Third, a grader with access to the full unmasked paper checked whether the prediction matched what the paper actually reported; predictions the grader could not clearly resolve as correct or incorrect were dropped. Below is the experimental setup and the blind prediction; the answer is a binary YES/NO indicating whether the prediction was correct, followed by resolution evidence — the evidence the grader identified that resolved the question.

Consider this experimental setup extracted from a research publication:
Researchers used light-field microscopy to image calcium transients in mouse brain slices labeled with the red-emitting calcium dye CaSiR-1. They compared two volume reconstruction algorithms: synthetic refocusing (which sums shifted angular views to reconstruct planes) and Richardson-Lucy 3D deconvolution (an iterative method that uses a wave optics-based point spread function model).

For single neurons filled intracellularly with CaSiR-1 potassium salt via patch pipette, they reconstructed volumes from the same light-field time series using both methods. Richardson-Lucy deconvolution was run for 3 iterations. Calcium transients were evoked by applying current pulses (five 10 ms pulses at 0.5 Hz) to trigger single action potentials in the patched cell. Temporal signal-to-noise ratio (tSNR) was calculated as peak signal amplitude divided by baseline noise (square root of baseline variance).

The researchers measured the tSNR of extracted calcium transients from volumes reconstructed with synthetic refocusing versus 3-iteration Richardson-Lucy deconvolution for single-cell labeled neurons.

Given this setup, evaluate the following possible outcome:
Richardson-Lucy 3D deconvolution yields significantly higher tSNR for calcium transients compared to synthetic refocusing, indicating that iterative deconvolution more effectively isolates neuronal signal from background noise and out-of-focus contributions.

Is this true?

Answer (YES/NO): YES